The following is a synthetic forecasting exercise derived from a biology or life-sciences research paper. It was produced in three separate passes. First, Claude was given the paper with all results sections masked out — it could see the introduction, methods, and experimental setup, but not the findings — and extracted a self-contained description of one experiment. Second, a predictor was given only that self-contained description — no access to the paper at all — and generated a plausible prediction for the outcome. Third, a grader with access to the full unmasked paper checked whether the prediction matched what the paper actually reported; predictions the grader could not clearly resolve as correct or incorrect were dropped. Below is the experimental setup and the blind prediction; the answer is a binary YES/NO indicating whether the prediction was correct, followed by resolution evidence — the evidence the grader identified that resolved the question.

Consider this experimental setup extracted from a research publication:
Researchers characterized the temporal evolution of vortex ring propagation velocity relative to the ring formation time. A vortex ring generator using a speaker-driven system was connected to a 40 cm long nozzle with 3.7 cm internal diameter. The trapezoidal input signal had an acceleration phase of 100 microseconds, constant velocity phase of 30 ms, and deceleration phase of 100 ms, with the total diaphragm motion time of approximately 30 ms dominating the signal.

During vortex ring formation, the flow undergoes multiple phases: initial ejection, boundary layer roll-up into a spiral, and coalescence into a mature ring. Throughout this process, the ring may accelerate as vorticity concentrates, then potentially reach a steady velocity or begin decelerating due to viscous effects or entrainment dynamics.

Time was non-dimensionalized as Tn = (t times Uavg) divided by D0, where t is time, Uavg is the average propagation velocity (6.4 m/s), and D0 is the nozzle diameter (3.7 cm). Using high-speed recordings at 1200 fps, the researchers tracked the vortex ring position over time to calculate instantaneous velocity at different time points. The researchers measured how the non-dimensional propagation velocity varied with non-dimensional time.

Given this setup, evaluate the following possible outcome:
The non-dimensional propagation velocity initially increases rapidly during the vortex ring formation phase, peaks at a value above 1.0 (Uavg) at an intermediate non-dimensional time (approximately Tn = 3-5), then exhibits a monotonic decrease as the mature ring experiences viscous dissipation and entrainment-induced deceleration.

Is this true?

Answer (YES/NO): NO